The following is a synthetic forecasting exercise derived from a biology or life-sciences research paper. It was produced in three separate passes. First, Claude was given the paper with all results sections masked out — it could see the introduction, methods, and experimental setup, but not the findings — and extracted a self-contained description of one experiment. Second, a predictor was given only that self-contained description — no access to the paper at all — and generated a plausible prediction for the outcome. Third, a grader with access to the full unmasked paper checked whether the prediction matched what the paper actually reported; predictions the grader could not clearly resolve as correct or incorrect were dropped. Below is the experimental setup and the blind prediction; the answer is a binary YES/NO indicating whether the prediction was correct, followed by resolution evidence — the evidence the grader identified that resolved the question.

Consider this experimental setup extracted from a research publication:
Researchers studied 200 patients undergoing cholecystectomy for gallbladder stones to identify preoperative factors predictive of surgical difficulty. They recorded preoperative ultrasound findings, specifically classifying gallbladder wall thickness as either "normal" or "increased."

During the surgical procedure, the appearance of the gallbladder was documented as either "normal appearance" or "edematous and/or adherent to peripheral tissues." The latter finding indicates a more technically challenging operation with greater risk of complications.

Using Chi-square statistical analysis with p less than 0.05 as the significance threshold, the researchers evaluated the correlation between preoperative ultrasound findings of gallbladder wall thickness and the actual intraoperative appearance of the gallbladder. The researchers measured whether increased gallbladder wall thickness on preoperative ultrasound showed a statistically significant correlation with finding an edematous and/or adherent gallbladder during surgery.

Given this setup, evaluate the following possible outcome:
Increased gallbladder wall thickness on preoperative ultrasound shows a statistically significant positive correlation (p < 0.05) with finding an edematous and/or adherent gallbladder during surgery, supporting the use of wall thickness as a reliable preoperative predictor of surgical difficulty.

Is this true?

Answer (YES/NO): YES